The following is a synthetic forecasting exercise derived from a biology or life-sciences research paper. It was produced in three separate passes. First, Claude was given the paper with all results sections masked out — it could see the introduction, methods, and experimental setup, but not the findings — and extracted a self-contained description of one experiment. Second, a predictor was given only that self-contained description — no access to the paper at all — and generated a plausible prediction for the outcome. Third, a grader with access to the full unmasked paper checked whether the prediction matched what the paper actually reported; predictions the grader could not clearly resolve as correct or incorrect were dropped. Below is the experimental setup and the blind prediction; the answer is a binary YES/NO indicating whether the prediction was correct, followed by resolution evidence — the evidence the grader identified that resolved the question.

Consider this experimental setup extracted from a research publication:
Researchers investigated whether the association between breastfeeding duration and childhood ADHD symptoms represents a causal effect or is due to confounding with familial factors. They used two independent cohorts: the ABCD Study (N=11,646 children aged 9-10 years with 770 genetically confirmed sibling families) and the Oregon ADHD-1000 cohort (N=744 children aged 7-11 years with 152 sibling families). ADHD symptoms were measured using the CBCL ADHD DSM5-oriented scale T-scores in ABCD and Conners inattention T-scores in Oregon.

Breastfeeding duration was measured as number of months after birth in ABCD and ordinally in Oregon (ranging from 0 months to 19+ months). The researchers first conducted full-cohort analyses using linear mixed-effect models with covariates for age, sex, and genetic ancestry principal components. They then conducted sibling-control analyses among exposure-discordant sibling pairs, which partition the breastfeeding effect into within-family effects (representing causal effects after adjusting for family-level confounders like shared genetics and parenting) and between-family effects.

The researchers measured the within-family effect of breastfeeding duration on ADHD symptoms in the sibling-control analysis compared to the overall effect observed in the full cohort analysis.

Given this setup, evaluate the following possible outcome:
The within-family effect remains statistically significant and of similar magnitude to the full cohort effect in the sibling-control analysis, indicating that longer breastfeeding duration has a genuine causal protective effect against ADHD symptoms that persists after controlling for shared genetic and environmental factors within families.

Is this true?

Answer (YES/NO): NO